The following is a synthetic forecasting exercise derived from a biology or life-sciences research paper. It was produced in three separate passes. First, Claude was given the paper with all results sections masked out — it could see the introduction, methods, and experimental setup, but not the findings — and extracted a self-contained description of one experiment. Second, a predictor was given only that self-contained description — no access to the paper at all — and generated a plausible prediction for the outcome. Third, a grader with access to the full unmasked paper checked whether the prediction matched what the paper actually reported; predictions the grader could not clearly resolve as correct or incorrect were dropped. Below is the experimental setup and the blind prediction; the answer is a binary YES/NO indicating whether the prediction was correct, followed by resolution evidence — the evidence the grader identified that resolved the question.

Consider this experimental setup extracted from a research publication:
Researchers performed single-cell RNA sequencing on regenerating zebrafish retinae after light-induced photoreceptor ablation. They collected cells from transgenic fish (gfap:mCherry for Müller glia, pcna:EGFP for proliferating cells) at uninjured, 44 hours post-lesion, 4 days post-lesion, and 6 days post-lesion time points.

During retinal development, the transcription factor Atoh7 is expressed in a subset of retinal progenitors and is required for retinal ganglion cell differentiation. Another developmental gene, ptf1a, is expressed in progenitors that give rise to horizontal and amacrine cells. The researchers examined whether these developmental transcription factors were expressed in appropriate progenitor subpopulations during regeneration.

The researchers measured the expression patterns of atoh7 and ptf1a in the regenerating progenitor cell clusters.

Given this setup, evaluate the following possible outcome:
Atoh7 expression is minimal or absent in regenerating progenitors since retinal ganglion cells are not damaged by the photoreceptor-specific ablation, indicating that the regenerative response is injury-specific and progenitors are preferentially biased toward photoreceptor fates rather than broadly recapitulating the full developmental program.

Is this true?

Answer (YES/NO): NO